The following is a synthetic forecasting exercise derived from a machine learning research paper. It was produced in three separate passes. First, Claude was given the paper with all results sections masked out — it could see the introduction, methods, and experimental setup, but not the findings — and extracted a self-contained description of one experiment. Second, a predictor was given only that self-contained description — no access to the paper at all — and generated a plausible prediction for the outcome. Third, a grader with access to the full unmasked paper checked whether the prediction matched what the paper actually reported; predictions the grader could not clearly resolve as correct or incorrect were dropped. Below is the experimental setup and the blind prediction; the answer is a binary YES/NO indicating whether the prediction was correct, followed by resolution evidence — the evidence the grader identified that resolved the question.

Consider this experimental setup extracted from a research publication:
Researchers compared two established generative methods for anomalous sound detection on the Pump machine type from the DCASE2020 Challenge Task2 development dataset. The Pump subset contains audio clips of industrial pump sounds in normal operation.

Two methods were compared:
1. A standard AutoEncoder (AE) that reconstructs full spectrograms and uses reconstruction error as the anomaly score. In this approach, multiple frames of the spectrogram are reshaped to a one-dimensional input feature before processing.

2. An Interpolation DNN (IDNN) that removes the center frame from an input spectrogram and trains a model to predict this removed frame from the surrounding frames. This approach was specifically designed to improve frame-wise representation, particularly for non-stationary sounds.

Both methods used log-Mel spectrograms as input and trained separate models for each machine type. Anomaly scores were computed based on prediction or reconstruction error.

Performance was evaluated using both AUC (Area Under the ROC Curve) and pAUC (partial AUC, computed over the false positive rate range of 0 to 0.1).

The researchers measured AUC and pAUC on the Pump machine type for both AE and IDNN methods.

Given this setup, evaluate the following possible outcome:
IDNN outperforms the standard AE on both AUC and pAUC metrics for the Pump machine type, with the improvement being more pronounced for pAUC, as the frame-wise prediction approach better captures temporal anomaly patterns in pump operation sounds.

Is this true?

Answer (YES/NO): NO